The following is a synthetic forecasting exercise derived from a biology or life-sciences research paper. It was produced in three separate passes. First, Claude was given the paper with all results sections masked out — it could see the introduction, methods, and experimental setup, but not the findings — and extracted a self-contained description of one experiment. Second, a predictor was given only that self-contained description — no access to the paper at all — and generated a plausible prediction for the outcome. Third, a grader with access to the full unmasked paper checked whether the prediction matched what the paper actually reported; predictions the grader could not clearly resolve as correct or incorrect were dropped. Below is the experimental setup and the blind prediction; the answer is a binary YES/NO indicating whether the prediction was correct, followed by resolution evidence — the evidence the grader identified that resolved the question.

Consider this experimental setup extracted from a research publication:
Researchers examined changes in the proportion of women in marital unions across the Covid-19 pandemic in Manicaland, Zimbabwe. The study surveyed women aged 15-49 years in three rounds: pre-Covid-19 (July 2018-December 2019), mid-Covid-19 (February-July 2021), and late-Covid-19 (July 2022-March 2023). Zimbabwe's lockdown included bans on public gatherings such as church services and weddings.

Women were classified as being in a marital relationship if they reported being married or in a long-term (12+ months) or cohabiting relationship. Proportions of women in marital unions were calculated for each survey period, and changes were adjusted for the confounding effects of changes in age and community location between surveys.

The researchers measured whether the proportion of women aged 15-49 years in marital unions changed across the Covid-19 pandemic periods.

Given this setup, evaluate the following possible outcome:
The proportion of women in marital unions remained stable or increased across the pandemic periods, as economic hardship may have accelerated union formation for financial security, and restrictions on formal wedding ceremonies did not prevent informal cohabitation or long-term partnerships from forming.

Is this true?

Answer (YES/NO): NO